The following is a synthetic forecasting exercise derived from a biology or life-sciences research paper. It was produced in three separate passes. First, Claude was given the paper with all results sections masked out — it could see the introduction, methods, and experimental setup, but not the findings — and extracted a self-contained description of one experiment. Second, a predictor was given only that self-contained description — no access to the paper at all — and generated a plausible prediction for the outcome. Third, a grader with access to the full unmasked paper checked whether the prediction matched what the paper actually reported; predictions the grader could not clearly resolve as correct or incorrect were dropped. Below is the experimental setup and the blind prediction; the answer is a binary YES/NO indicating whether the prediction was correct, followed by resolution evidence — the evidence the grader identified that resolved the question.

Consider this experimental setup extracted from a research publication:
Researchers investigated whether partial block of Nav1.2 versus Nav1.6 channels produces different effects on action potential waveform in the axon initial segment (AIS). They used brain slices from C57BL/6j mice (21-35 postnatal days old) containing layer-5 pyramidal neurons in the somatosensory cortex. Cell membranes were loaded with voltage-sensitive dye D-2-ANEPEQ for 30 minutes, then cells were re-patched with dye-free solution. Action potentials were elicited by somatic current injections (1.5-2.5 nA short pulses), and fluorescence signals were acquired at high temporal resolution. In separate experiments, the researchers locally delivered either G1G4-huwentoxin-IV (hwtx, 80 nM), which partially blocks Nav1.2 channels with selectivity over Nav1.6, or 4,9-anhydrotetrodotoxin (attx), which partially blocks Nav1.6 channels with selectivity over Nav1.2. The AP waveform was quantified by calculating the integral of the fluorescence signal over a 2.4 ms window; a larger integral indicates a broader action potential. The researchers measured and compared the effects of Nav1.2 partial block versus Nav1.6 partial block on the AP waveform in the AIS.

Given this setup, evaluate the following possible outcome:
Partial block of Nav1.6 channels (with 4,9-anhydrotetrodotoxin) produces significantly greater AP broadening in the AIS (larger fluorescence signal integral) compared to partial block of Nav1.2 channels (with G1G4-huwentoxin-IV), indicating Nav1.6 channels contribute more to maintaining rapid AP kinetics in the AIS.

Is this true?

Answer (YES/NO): NO